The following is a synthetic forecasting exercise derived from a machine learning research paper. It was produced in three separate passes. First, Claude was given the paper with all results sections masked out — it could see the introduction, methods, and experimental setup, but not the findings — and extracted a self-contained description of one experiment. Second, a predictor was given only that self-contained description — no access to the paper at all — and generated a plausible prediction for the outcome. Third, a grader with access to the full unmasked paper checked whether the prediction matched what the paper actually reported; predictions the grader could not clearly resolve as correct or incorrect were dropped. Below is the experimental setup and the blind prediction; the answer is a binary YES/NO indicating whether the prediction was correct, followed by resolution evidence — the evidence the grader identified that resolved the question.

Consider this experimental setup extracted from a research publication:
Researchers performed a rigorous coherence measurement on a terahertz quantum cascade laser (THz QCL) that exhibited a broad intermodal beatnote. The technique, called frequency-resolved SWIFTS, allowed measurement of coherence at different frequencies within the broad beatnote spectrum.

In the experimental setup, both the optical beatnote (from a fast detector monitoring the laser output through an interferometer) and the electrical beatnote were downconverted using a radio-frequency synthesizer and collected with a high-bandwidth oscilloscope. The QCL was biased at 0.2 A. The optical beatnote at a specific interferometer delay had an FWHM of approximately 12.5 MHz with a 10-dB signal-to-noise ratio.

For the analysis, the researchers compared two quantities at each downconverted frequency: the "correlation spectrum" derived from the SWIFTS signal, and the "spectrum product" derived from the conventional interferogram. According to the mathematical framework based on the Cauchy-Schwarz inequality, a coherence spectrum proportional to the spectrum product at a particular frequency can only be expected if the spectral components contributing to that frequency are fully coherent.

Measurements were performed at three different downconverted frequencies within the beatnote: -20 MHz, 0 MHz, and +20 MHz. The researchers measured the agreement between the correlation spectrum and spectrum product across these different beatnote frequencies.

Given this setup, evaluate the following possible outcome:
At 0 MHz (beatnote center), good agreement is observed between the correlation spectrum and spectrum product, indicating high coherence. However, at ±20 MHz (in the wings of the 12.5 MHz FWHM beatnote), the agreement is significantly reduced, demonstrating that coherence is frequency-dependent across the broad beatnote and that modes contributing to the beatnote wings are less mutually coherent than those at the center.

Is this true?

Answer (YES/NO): NO